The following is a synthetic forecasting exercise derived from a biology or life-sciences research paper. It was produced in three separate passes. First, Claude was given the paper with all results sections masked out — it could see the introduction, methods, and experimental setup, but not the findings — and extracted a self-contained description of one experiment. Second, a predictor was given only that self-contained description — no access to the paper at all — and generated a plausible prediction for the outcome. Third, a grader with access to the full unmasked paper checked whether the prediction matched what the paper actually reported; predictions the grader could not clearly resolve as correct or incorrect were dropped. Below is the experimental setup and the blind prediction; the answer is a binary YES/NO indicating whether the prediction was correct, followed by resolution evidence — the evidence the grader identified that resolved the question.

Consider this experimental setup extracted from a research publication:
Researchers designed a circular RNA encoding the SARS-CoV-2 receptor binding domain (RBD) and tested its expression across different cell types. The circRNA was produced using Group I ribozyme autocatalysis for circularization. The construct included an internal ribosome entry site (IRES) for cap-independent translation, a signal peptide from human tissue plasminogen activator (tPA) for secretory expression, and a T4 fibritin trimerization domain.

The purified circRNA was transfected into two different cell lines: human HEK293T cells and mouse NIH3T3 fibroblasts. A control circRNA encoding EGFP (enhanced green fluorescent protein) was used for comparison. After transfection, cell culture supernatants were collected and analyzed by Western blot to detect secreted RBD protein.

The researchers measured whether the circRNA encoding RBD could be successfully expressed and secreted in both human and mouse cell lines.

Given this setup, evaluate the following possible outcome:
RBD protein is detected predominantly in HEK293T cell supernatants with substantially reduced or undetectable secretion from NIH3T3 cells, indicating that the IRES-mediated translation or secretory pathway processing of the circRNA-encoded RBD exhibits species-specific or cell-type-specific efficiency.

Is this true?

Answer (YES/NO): NO